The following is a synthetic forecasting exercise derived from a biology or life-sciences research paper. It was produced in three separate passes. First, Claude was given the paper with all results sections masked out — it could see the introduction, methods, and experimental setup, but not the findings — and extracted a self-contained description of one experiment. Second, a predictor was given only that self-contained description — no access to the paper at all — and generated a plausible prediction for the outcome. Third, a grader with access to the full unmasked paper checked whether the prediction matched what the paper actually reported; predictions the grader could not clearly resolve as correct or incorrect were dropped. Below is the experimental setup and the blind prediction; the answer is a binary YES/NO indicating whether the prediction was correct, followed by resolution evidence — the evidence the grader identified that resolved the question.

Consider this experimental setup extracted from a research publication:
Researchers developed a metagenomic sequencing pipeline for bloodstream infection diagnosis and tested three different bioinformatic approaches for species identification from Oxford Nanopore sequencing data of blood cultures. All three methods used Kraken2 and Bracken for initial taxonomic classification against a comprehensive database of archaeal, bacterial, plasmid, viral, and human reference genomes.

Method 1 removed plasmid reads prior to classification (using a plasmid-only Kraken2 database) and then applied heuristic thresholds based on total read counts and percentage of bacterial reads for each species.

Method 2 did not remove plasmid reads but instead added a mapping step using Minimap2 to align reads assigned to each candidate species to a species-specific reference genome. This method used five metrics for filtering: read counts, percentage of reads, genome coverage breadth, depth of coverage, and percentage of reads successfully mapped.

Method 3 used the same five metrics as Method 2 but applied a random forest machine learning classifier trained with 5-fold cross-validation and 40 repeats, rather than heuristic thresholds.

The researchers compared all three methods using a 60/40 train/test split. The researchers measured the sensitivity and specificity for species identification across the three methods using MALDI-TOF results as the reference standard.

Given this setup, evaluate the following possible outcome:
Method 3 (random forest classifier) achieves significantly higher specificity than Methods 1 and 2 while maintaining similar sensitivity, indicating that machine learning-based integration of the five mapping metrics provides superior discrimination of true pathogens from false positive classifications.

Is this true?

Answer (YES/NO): NO